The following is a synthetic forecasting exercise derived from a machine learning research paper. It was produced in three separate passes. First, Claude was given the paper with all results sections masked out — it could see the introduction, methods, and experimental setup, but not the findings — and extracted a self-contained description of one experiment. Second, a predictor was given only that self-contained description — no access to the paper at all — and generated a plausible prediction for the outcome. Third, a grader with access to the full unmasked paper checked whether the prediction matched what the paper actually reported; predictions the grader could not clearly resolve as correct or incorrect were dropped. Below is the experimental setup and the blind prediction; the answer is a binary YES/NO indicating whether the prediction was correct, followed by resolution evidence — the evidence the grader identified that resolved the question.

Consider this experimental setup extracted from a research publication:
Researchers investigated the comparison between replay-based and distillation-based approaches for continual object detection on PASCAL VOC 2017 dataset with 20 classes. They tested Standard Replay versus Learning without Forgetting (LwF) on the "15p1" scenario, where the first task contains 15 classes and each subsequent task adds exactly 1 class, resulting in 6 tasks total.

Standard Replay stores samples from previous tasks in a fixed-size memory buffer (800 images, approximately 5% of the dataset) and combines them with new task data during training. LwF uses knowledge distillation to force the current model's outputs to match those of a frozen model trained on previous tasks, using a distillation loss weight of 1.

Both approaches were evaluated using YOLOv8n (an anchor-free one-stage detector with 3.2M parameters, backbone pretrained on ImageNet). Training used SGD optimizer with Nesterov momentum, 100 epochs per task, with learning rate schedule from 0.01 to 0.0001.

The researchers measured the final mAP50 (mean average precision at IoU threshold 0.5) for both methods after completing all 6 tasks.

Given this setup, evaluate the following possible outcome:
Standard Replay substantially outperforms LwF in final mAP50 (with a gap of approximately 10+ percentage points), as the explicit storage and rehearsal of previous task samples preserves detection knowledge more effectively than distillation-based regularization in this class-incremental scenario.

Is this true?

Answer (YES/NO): NO